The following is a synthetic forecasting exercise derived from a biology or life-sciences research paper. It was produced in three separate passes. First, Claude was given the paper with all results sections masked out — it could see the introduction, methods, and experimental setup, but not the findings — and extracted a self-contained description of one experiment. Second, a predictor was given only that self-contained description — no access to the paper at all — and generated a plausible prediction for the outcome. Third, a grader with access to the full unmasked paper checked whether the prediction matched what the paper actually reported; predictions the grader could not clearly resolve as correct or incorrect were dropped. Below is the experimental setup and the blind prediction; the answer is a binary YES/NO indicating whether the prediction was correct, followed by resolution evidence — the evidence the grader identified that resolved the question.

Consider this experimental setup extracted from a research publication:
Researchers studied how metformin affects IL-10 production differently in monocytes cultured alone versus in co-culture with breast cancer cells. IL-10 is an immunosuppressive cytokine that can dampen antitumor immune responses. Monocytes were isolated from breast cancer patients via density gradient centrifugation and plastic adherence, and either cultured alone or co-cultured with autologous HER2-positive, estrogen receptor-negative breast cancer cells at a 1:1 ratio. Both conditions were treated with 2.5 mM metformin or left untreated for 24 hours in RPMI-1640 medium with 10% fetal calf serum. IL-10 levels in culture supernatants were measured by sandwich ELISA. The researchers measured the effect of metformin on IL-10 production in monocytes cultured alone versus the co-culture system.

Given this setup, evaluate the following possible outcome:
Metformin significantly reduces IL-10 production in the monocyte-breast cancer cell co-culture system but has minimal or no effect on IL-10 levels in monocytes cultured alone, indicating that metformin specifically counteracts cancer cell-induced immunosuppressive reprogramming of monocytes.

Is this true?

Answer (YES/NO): NO